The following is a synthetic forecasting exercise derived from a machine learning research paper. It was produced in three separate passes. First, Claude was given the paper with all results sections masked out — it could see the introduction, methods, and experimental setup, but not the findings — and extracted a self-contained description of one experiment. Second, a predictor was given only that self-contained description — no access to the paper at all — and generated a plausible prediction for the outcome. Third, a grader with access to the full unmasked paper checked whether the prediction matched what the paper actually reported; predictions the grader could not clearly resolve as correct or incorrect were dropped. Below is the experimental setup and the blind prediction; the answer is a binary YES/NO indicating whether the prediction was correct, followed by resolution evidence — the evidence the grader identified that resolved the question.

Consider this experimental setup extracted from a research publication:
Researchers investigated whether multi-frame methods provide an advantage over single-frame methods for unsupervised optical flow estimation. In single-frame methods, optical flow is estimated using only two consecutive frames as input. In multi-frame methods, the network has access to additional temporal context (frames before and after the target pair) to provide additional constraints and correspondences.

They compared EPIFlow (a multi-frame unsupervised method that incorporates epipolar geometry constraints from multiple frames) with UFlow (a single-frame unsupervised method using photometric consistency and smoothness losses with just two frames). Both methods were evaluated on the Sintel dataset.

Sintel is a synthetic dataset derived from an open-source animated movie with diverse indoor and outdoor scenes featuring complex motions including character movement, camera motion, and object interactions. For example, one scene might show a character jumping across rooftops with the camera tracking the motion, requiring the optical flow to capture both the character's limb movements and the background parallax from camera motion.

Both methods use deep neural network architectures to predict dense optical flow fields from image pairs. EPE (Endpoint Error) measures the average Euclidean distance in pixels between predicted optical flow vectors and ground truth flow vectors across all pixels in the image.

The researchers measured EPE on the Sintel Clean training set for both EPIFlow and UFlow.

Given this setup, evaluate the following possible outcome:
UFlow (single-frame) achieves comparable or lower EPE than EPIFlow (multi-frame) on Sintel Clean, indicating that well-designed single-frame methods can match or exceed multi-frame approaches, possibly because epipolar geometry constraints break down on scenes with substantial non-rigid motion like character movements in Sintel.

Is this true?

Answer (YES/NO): YES